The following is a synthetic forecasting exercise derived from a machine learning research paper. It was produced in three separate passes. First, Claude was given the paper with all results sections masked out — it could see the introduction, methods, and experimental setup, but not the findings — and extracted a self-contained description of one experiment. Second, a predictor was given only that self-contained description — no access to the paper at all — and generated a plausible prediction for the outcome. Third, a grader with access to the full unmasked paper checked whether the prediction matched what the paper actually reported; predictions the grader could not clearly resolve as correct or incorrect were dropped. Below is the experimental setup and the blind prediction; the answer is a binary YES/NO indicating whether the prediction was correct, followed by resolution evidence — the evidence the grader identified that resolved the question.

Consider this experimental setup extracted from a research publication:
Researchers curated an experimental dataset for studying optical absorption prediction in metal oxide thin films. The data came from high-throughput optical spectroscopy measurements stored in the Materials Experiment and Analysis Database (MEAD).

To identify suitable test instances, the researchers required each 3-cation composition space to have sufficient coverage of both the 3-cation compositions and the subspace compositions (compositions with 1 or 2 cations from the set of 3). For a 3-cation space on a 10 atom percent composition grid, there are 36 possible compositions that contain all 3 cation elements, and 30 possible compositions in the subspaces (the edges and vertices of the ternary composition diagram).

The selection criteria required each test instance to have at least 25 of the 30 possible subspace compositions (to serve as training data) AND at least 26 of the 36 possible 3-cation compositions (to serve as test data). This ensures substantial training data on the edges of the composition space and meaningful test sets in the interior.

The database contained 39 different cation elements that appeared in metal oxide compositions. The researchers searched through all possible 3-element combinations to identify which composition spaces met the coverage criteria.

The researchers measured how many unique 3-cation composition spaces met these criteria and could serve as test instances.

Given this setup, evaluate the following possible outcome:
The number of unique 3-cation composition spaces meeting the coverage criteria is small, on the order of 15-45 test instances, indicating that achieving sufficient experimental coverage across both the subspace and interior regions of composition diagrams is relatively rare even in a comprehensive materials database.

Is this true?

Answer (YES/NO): NO